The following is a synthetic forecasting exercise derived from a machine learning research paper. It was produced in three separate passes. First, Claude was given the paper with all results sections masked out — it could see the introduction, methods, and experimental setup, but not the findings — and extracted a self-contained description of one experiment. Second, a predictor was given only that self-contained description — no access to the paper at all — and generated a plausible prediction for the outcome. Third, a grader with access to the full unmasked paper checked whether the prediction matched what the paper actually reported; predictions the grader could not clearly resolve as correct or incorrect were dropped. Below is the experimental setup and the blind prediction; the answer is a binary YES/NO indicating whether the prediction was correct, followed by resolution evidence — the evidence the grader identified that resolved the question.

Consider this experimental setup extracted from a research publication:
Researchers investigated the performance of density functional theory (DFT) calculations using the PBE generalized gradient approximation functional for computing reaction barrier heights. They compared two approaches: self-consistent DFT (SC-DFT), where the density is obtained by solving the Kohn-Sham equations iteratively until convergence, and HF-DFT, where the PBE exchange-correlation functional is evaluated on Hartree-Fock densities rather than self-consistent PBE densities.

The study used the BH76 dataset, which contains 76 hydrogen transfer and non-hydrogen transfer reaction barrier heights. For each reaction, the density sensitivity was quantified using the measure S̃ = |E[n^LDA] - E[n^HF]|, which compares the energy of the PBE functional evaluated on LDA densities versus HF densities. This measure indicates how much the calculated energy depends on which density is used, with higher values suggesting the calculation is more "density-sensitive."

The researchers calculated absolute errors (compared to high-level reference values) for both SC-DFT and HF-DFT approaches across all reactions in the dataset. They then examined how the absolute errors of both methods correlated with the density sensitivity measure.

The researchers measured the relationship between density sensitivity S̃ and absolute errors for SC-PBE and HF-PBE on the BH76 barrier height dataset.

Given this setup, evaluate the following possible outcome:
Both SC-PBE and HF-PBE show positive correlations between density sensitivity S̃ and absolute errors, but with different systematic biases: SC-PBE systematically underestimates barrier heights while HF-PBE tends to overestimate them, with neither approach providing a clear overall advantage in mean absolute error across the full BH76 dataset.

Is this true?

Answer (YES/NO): NO